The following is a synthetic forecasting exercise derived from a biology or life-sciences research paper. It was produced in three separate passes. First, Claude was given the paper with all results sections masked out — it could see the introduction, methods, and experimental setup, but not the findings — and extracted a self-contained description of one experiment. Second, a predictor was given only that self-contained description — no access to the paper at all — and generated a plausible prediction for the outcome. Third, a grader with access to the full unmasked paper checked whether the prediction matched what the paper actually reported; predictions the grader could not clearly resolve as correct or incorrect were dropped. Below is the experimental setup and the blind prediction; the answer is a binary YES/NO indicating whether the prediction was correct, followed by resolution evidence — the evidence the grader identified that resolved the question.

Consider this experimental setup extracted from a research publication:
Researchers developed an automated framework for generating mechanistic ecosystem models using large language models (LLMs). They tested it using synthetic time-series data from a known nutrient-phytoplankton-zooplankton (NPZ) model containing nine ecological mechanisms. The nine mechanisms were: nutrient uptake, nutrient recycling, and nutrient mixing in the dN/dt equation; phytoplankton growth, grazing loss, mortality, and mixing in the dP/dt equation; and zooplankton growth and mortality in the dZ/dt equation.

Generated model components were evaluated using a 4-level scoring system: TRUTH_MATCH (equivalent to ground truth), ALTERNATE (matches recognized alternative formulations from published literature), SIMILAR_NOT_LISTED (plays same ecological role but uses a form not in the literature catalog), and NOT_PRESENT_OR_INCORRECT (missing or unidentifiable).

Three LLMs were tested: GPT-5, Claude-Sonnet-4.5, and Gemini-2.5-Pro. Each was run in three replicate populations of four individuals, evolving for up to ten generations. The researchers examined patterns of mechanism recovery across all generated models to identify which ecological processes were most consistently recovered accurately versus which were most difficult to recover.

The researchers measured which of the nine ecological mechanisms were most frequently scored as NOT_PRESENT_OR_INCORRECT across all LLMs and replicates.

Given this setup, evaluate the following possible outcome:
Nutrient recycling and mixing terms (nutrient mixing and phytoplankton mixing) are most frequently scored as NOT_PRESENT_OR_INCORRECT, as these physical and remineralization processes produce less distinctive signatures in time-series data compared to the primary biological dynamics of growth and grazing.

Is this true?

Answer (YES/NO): NO